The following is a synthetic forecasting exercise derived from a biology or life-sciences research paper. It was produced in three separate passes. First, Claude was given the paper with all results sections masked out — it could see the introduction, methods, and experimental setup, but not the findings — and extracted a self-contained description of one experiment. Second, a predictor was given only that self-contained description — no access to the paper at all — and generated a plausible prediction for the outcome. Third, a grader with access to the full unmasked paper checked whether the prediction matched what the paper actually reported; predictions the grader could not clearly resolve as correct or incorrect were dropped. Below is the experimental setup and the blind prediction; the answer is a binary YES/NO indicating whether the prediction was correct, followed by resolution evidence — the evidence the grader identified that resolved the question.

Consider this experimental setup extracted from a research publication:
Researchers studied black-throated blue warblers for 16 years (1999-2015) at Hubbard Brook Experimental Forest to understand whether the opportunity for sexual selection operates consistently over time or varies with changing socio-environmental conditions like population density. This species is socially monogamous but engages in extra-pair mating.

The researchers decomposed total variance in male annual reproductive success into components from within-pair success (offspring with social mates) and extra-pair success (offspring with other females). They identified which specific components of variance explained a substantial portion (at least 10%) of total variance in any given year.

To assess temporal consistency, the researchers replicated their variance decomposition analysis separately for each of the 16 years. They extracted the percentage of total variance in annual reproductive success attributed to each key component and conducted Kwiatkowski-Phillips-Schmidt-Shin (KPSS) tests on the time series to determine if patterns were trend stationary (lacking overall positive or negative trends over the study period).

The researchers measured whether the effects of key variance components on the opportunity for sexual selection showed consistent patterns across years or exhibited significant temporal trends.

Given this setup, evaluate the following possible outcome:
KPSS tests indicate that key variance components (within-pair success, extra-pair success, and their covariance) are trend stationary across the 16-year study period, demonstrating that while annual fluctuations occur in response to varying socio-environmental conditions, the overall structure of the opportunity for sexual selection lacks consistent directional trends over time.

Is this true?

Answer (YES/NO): YES